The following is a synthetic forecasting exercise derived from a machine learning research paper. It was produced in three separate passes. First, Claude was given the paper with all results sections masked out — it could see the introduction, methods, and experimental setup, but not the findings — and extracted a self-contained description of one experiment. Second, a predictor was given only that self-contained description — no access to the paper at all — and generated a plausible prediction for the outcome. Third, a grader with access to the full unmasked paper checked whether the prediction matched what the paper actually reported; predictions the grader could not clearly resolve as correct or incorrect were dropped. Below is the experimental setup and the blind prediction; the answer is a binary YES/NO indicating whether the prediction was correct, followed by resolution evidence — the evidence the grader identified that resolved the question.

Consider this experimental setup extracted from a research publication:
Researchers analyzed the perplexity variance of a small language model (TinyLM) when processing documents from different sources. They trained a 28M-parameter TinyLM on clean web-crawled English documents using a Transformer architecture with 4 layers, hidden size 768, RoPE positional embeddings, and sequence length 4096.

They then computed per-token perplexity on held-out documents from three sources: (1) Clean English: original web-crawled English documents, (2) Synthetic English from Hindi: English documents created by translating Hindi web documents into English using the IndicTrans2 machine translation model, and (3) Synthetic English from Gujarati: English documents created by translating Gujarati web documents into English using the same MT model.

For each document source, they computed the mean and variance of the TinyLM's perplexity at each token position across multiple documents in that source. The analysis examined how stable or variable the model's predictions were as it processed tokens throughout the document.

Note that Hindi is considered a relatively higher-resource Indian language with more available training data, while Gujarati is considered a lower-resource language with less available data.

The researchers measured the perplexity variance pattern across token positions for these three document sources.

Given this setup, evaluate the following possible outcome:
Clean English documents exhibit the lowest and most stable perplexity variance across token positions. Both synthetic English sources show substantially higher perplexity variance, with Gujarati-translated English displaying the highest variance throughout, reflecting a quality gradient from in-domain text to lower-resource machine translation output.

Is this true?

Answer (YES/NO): NO